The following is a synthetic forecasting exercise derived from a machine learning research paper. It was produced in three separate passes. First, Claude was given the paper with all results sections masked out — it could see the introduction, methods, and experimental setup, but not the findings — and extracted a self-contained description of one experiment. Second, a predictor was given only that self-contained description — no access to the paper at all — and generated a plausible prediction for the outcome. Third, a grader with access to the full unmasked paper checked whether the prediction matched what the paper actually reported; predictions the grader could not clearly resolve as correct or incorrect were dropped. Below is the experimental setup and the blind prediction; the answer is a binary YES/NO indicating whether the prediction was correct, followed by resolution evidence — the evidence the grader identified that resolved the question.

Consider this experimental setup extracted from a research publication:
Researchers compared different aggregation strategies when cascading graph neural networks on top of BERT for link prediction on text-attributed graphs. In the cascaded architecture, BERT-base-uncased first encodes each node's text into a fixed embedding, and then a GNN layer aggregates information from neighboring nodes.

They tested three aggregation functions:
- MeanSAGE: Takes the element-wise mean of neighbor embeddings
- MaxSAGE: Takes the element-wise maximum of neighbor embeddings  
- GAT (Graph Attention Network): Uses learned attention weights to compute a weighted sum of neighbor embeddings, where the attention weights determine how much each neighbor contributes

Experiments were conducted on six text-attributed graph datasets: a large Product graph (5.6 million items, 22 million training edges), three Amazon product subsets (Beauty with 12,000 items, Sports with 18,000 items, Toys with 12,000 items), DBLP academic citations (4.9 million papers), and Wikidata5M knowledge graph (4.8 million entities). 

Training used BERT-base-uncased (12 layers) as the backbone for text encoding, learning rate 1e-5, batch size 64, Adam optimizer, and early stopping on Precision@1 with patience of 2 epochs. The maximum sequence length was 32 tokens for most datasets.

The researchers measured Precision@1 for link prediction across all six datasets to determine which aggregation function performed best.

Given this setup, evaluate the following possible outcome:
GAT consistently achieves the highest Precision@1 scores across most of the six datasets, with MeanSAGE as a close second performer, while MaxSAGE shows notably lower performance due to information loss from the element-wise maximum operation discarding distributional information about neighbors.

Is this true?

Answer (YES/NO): NO